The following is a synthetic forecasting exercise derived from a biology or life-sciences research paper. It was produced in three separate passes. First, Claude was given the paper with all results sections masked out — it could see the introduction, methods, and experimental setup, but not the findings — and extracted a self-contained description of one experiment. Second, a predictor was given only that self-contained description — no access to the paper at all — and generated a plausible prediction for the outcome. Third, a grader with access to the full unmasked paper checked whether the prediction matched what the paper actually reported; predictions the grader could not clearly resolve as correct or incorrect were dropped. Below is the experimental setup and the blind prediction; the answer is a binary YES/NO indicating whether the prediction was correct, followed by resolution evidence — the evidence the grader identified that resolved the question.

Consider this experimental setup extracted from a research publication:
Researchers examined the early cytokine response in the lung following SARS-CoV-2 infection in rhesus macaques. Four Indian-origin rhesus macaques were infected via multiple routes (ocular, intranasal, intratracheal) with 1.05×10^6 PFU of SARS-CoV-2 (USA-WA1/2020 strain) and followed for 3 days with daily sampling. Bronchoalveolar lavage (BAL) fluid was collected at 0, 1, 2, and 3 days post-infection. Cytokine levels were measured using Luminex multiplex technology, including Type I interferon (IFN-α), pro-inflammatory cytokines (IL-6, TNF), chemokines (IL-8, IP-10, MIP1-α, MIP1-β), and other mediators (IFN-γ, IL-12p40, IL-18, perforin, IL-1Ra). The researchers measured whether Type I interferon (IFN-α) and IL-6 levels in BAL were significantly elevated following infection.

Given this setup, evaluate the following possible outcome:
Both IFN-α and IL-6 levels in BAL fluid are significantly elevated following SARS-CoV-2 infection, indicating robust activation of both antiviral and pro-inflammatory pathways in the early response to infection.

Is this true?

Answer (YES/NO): YES